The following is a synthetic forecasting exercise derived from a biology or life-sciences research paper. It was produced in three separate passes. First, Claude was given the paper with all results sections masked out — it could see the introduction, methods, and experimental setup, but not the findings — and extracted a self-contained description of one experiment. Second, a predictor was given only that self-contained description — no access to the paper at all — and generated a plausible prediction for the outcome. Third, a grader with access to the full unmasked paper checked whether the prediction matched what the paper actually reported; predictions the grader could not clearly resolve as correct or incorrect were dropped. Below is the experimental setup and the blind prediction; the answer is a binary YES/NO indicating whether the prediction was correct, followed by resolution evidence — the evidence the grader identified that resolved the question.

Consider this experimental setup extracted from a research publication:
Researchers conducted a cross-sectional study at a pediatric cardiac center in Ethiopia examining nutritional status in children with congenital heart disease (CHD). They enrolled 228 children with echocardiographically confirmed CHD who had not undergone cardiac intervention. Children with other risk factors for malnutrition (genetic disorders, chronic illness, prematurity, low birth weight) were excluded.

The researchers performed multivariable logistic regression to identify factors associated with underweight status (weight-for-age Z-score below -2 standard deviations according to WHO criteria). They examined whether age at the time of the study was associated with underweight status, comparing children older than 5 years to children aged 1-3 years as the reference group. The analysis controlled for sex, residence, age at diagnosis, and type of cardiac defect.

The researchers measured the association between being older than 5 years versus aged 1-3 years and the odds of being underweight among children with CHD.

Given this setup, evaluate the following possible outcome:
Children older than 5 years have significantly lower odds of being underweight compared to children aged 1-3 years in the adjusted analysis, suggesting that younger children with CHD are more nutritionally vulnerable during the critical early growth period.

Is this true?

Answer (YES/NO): NO